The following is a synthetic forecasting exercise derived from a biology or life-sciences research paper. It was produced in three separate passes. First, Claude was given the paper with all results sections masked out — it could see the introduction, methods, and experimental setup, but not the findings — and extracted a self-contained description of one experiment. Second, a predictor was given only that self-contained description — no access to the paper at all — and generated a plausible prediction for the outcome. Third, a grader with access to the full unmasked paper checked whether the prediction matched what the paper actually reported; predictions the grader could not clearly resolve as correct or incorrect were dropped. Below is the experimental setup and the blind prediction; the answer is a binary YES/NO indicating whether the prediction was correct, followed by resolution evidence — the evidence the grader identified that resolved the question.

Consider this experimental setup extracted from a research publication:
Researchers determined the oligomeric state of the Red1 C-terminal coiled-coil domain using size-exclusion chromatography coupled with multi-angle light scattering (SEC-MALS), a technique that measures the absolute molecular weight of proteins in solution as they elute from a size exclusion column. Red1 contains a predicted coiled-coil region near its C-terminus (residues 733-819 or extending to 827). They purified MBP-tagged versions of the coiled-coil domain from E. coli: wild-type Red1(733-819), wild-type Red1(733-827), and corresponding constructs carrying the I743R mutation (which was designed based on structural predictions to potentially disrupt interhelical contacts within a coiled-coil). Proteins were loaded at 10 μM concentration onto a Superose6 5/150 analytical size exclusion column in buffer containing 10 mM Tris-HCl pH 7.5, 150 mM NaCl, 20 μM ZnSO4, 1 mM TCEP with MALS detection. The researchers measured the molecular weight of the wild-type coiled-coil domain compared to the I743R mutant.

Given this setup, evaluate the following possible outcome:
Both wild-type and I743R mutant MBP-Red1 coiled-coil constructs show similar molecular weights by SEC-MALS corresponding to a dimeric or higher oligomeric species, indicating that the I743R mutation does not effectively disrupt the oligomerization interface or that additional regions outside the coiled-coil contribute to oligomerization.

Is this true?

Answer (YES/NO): NO